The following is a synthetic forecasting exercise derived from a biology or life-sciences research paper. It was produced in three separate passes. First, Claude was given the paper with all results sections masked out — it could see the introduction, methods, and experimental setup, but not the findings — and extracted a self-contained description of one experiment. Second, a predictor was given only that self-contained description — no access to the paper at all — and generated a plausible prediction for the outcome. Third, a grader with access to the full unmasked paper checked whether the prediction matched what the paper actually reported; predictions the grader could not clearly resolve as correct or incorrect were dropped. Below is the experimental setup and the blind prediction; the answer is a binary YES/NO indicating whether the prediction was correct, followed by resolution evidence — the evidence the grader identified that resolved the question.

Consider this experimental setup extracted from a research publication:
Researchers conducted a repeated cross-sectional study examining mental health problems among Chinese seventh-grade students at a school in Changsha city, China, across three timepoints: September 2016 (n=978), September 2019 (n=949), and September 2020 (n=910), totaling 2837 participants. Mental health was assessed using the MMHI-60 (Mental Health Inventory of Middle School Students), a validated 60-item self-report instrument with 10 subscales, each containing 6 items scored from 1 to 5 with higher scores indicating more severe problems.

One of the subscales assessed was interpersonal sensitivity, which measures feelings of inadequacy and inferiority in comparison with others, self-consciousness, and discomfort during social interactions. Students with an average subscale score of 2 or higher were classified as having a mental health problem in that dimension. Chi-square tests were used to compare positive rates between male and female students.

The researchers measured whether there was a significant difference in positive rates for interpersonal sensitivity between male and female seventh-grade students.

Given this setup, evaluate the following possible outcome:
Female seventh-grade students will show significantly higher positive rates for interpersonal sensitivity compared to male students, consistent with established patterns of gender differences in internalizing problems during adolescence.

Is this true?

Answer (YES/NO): YES